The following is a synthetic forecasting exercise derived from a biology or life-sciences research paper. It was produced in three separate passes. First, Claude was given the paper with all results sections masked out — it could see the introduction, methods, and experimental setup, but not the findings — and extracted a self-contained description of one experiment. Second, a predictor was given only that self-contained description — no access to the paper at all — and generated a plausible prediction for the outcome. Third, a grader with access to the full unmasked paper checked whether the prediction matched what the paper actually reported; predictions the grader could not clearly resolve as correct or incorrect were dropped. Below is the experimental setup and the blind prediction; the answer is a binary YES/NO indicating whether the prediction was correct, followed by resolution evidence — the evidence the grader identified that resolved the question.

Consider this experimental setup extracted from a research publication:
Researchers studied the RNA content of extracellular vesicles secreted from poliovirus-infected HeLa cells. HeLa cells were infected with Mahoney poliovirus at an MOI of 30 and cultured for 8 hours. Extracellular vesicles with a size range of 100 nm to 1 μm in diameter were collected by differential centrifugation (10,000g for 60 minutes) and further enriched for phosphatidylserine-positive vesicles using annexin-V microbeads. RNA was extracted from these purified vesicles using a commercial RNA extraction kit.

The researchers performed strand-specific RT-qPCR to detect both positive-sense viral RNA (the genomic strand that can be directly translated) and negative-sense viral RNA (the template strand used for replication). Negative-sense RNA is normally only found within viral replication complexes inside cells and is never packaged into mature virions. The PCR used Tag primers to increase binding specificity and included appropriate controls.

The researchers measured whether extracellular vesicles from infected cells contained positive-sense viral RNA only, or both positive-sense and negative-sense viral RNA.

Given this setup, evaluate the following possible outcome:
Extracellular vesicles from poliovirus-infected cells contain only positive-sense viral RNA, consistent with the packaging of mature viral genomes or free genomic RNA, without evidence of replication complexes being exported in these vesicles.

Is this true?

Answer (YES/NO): NO